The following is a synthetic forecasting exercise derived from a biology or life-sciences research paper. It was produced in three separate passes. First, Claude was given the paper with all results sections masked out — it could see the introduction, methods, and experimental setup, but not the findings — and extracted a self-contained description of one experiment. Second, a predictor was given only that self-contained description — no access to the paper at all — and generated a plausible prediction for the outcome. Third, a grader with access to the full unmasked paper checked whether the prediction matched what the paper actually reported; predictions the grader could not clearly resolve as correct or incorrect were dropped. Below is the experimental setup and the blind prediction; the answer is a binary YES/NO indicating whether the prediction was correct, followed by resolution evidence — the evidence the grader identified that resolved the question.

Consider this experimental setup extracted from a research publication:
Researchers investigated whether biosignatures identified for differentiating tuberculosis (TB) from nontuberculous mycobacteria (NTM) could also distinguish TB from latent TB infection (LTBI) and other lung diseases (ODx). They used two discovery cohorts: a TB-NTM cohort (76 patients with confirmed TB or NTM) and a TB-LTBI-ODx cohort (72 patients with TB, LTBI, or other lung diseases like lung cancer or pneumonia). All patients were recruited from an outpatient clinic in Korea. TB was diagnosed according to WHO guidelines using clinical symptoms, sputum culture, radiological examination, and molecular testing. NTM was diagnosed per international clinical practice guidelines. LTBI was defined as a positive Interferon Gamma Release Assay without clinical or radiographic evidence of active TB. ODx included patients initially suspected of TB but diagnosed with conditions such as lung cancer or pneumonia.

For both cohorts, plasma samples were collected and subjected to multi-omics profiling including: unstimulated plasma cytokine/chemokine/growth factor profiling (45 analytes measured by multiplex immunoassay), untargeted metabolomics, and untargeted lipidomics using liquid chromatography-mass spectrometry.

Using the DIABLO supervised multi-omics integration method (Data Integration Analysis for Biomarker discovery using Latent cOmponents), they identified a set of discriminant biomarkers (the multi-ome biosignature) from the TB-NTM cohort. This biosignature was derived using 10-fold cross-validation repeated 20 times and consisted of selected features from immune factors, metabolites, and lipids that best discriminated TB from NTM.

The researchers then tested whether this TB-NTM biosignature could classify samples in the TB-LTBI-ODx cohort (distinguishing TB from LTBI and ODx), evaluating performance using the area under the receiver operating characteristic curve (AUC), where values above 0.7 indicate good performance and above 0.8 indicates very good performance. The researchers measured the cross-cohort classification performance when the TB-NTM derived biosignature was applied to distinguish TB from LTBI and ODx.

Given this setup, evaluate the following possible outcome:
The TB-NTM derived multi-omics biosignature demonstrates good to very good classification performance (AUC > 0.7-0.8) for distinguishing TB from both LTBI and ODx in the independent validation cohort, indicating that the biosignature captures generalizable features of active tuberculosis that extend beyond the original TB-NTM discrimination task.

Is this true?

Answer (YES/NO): NO